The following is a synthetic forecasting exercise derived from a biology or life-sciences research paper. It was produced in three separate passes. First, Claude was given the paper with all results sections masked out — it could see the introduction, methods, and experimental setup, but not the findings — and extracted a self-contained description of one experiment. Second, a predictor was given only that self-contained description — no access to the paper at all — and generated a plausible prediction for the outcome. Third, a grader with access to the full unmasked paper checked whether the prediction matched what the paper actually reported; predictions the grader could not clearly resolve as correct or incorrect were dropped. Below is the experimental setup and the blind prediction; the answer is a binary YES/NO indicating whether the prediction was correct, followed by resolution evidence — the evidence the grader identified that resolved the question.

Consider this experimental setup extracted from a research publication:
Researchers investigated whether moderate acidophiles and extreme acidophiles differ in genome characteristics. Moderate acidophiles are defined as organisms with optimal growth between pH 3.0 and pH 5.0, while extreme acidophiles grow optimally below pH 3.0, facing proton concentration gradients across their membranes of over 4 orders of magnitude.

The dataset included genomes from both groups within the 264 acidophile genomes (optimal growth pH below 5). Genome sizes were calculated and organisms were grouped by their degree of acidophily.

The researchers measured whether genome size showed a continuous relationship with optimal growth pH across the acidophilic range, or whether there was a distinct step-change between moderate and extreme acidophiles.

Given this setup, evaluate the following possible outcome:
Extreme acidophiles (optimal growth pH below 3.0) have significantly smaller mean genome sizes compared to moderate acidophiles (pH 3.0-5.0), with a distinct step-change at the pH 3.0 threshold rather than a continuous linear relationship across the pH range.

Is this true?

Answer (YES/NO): NO